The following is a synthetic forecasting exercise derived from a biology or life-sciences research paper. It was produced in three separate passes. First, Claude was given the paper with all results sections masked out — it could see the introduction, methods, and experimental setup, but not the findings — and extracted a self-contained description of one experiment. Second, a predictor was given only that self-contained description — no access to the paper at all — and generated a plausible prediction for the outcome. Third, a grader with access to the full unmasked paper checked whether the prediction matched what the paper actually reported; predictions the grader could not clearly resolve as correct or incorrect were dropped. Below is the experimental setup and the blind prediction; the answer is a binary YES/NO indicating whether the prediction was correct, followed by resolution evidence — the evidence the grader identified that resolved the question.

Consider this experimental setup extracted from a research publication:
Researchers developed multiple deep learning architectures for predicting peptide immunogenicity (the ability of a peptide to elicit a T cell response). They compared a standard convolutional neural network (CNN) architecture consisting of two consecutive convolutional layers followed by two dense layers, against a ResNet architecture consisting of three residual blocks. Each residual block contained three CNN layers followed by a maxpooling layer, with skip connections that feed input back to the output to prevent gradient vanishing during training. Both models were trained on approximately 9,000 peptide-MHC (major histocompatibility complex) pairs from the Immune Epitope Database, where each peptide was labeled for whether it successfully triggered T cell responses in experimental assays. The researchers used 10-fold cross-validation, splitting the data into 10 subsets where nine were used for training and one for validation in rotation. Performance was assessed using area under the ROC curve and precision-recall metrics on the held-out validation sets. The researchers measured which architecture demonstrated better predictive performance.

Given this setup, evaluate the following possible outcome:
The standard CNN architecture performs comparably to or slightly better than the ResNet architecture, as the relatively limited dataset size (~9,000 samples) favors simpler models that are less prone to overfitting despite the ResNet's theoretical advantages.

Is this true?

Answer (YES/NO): YES